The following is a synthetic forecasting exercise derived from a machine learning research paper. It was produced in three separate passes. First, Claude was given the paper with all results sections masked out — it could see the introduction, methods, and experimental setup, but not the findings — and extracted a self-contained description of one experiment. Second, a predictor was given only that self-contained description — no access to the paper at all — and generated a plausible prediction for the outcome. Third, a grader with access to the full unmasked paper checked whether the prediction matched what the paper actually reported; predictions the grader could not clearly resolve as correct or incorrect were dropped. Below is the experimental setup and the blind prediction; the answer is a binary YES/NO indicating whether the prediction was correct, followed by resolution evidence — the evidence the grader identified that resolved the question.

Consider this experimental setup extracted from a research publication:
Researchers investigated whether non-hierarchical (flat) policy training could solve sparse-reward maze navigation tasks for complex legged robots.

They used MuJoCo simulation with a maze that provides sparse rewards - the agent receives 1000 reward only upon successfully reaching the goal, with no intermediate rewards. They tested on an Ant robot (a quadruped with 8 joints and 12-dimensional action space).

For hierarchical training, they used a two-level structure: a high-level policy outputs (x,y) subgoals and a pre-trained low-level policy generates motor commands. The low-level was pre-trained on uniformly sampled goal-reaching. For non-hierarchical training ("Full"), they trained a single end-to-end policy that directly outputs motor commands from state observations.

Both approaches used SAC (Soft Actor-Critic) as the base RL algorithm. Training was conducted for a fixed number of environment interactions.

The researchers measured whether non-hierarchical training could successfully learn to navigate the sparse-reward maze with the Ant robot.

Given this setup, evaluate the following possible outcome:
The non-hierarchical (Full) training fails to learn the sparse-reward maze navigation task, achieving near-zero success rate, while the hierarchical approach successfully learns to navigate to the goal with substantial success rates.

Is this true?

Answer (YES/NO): YES